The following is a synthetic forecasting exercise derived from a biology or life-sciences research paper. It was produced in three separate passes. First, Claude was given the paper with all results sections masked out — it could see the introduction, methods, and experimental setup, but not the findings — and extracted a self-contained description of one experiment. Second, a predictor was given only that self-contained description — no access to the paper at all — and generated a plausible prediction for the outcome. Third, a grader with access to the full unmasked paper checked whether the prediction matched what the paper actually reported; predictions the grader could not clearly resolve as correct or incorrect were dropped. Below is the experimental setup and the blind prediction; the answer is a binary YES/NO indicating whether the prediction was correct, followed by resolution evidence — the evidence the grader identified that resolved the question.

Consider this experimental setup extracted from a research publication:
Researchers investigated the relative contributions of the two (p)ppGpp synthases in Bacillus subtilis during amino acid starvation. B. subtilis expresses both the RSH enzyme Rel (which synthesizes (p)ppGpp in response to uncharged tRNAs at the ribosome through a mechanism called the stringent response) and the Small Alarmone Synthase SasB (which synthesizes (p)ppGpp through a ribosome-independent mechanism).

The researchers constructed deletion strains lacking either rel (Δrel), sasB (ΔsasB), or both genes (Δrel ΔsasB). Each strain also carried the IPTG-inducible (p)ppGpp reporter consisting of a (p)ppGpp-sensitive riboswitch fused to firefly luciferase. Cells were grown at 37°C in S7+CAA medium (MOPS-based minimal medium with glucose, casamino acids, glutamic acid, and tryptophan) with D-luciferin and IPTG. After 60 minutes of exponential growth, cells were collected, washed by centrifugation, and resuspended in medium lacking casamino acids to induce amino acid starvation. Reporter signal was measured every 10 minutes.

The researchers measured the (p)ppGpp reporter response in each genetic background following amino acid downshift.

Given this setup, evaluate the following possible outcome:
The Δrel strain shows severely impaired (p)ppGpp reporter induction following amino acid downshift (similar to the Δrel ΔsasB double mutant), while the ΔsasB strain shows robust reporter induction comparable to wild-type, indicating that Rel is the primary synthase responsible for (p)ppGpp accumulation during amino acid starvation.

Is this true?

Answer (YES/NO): NO